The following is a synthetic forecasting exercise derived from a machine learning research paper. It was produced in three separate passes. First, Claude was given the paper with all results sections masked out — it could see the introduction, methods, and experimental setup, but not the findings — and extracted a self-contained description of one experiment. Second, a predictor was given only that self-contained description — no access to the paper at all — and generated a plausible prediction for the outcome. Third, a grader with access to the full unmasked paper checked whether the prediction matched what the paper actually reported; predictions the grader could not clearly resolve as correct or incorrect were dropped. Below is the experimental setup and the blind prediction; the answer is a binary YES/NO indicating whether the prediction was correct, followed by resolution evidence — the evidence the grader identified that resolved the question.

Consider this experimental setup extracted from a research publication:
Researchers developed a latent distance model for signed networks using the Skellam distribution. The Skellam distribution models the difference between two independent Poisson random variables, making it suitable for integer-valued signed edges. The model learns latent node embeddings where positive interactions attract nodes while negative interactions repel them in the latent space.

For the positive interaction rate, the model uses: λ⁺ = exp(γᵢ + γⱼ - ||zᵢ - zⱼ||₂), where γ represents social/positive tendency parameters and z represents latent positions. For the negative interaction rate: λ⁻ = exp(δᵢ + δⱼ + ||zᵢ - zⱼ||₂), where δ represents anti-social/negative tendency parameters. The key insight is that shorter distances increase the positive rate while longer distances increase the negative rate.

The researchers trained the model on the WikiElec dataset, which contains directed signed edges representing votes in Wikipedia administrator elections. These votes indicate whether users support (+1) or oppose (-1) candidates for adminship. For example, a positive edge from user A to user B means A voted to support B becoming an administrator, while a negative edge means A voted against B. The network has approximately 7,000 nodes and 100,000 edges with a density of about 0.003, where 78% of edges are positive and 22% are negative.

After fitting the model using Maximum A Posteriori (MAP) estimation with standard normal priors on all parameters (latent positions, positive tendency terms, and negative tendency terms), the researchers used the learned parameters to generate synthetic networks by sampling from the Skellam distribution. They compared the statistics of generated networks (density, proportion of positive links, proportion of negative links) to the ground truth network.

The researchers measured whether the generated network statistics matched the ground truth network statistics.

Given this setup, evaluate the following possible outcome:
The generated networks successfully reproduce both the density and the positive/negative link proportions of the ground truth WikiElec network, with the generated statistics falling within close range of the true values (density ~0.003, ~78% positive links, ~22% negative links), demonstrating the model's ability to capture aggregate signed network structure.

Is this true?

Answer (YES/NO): NO